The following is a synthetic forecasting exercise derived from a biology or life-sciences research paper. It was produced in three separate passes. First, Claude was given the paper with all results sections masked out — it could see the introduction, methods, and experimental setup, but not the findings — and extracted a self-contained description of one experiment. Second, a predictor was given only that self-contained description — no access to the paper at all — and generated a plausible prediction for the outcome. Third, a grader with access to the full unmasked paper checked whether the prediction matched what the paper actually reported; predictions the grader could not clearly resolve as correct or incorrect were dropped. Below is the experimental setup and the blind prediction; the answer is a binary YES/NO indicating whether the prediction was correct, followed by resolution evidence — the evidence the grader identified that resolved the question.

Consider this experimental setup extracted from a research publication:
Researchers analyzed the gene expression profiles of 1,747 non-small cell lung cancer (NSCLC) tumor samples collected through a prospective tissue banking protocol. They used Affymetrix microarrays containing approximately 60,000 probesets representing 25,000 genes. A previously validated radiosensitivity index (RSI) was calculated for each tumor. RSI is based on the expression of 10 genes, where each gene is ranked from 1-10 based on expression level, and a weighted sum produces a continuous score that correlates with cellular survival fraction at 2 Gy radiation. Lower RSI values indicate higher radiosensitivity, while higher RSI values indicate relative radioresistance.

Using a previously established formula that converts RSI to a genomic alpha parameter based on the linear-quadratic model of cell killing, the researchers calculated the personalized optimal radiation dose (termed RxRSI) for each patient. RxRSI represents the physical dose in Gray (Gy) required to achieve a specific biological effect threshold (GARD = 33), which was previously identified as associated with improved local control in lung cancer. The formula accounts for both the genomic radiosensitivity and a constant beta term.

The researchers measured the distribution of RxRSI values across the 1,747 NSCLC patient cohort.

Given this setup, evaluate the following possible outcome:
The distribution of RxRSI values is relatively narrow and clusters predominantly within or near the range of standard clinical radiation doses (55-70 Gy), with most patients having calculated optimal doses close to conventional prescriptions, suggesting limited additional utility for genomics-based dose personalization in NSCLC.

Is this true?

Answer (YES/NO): NO